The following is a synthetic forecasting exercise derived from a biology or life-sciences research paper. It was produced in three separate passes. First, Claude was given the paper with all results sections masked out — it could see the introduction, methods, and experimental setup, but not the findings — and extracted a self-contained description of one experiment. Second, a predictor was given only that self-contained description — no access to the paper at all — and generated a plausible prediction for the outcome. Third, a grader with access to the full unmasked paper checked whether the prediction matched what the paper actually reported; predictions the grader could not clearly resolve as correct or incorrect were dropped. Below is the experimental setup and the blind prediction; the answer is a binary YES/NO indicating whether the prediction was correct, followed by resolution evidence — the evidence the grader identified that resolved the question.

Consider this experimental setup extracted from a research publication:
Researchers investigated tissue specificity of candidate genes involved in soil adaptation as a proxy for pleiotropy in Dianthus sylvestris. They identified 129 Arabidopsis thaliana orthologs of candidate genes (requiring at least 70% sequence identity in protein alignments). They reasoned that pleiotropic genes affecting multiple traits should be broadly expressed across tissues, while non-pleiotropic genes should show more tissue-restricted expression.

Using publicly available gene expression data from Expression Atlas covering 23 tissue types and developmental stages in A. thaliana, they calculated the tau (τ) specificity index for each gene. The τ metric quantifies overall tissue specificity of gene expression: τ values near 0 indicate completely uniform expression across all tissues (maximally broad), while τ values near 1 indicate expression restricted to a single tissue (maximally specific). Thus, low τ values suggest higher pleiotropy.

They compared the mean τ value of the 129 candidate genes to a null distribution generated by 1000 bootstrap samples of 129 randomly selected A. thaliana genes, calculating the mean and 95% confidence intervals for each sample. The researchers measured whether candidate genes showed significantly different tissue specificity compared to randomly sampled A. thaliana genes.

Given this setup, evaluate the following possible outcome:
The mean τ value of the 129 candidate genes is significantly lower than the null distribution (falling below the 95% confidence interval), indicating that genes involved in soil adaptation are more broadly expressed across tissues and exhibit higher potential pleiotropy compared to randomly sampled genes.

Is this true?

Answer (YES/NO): YES